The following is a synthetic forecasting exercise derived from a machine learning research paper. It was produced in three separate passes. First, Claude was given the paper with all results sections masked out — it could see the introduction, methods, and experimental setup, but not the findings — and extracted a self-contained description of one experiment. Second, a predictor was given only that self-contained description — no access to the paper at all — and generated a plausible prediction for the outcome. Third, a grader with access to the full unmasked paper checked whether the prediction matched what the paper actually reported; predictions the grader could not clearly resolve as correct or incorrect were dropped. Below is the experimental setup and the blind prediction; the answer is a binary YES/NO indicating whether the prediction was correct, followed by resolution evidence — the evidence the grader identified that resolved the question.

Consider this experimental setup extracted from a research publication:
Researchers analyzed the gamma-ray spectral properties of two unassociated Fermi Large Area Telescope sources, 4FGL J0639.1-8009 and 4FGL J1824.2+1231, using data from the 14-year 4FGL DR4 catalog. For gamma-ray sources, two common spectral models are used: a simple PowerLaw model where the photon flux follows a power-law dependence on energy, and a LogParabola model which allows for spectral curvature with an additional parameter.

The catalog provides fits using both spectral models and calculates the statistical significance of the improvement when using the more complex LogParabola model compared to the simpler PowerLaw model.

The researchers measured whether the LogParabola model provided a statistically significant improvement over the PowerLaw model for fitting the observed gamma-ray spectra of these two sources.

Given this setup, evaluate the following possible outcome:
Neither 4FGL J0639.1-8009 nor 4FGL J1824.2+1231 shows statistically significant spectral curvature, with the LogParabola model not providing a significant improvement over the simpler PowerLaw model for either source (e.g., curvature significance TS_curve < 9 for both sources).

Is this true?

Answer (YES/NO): YES